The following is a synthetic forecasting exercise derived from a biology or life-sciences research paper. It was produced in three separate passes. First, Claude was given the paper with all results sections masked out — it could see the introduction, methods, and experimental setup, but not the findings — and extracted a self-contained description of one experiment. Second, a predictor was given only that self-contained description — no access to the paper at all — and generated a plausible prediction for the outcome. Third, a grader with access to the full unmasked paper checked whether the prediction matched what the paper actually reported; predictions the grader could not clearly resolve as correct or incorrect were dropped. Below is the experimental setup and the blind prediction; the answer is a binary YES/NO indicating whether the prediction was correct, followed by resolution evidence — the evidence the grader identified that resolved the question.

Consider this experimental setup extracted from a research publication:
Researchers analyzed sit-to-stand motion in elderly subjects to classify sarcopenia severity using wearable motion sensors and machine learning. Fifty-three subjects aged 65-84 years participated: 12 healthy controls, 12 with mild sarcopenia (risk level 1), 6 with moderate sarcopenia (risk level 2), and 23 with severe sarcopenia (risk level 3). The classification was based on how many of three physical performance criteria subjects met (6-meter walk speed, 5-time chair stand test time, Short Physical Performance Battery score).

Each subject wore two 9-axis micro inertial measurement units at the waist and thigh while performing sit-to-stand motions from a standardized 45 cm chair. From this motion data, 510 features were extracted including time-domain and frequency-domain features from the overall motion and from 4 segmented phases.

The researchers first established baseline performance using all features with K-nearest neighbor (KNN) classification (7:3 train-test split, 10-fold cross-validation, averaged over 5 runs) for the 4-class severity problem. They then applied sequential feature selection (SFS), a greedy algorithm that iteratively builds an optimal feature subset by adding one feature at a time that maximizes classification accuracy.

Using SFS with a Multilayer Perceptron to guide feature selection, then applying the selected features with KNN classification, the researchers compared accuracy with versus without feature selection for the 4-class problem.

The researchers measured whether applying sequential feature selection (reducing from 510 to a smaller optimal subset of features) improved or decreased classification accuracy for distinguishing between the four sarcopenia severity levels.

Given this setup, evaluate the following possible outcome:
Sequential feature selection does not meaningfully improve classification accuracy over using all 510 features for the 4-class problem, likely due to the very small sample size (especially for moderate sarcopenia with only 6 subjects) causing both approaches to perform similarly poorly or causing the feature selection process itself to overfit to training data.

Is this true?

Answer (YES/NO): YES